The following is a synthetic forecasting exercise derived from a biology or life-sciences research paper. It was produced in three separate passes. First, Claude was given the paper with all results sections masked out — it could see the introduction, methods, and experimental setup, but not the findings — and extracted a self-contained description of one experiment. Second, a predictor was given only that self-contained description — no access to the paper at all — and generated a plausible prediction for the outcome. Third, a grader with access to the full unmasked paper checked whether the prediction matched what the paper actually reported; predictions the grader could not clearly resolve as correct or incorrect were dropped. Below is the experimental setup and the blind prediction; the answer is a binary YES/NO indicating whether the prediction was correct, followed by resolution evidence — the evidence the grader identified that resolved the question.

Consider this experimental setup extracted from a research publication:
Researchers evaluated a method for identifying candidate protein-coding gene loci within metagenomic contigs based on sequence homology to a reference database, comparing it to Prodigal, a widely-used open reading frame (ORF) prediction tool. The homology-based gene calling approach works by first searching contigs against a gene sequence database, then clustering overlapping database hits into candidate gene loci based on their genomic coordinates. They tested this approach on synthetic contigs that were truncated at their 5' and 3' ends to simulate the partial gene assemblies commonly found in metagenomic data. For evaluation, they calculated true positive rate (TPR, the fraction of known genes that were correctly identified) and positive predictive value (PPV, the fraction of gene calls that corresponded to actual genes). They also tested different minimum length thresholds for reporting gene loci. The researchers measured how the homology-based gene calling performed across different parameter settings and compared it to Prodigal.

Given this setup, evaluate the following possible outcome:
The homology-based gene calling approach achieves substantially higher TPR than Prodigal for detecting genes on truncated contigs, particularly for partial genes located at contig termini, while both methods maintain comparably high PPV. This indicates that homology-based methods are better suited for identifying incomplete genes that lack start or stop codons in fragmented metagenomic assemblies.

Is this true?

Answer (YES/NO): NO